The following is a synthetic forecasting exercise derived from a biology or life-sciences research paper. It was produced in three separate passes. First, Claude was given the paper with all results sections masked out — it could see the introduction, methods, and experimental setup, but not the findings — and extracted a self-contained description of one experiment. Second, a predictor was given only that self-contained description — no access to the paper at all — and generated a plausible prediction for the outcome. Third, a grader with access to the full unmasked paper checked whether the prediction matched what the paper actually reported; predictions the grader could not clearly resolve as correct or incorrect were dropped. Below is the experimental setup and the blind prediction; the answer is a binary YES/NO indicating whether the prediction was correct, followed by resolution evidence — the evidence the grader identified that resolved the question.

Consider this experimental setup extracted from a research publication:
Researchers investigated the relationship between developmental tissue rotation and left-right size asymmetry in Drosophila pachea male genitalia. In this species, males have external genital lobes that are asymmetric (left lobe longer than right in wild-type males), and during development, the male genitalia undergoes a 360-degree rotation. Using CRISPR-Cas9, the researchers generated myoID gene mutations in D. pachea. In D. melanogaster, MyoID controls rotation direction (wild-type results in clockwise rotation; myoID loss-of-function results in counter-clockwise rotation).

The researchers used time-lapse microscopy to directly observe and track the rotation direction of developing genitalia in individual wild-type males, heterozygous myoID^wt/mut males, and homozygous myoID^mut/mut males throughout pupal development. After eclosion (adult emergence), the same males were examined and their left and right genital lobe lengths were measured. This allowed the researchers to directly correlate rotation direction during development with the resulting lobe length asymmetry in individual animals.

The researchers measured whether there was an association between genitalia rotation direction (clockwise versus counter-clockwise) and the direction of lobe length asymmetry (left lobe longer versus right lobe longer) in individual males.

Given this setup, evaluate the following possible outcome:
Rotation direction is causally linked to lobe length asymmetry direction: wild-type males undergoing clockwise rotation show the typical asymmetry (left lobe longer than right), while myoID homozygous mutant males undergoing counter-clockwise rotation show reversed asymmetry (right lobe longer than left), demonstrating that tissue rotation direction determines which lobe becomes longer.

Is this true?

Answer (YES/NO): YES